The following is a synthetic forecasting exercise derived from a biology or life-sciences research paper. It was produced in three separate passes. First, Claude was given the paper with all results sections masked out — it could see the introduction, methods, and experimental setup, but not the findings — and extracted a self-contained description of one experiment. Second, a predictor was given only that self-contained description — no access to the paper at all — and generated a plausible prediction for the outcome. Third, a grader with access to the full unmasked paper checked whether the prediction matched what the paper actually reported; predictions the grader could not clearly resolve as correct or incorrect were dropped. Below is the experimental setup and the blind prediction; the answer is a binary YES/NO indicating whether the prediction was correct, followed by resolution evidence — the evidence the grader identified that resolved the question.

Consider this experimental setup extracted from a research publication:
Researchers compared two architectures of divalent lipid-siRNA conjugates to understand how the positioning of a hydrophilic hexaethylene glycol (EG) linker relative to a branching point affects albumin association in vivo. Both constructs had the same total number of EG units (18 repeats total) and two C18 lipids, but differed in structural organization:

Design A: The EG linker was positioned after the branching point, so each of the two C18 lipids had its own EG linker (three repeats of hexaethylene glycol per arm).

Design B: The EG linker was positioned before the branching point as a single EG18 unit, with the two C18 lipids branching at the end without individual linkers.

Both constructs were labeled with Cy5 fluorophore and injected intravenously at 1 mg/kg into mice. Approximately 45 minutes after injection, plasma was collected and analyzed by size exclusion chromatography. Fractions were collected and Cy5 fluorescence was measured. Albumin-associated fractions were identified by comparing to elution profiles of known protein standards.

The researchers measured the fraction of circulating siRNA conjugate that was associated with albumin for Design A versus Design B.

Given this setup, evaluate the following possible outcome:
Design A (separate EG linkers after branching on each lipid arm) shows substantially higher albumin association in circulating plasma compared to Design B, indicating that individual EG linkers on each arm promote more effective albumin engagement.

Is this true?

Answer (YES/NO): YES